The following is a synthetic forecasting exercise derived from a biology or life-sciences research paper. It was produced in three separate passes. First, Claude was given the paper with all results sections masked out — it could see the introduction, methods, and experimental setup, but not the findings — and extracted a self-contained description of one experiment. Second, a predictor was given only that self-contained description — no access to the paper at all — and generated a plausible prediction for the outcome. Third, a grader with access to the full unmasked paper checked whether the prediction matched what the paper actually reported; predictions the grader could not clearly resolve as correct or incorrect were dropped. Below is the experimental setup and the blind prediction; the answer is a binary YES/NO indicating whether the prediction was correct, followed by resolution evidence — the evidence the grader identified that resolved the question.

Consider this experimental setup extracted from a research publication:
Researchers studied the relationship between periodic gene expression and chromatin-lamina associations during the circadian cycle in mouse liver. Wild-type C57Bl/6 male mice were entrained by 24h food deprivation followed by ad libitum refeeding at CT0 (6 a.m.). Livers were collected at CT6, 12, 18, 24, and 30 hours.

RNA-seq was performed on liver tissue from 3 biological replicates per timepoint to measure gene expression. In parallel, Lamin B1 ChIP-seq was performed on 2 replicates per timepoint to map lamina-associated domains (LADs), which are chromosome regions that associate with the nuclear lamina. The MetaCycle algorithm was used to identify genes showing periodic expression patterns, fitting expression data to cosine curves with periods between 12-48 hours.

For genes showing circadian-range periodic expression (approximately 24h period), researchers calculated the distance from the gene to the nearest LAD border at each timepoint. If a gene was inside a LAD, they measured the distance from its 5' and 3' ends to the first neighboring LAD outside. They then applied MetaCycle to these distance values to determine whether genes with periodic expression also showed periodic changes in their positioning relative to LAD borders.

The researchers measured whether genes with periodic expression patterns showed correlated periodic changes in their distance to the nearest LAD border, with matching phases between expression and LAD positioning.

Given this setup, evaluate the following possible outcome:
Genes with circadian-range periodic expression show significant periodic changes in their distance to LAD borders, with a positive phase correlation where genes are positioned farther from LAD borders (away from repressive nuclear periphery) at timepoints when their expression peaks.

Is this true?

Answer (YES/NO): NO